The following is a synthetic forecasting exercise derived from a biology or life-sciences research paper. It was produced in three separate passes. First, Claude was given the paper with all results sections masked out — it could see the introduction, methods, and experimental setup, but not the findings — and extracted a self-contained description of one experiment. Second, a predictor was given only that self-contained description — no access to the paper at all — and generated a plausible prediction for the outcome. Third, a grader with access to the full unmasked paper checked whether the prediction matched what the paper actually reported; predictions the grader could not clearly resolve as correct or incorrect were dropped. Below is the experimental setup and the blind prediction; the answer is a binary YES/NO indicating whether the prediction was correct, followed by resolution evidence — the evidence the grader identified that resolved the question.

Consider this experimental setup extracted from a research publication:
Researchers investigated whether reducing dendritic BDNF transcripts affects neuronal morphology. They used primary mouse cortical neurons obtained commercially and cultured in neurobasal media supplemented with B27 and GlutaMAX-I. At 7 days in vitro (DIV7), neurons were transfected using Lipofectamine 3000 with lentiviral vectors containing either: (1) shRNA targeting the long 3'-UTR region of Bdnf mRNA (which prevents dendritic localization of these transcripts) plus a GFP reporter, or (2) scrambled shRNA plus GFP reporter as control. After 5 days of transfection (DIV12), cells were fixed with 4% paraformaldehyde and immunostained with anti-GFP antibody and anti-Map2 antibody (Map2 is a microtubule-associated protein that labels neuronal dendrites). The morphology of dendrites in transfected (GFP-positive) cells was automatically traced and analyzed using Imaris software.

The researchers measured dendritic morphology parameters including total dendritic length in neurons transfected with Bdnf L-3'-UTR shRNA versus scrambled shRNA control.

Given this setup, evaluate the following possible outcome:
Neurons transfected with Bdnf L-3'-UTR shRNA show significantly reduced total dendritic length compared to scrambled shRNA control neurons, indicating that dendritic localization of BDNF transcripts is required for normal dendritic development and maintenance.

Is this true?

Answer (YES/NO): YES